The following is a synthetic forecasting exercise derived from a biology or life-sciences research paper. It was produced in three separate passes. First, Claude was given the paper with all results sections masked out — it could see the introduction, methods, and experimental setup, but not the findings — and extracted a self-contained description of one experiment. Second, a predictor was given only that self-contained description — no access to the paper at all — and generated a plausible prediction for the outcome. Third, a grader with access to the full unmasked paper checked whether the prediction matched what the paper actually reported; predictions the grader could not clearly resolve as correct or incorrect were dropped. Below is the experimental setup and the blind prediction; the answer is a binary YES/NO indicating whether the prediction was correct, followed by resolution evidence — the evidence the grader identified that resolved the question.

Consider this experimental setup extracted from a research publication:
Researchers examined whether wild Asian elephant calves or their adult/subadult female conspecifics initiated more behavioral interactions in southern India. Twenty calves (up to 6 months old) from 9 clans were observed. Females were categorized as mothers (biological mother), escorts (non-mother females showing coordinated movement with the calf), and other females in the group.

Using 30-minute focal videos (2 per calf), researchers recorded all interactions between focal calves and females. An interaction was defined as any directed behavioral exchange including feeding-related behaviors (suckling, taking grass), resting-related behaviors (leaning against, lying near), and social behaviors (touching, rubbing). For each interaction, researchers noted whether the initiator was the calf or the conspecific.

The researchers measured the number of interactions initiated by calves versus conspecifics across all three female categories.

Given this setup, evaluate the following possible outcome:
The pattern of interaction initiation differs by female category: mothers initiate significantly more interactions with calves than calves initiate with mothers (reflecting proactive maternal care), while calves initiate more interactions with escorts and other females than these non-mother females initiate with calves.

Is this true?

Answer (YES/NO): NO